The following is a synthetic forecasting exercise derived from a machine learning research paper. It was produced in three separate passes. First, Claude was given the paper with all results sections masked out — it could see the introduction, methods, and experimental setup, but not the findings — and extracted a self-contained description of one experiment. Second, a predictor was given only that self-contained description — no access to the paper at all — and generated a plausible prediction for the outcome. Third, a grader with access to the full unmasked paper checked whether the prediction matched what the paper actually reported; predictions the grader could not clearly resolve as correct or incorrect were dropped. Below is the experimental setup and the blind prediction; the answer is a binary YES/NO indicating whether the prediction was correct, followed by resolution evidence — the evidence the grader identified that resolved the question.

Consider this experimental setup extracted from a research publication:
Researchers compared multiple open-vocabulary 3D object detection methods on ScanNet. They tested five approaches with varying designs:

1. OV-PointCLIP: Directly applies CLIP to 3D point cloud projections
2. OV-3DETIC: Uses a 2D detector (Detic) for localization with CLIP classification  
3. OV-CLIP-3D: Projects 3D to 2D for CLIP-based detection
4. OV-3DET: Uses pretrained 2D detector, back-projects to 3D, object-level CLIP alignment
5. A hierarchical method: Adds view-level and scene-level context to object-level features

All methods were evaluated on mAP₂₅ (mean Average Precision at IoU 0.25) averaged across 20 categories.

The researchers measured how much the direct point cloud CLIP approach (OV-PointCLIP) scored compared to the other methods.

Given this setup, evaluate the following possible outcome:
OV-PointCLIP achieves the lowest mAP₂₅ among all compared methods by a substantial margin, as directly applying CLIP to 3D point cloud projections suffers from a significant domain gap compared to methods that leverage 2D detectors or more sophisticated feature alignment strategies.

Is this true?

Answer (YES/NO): YES